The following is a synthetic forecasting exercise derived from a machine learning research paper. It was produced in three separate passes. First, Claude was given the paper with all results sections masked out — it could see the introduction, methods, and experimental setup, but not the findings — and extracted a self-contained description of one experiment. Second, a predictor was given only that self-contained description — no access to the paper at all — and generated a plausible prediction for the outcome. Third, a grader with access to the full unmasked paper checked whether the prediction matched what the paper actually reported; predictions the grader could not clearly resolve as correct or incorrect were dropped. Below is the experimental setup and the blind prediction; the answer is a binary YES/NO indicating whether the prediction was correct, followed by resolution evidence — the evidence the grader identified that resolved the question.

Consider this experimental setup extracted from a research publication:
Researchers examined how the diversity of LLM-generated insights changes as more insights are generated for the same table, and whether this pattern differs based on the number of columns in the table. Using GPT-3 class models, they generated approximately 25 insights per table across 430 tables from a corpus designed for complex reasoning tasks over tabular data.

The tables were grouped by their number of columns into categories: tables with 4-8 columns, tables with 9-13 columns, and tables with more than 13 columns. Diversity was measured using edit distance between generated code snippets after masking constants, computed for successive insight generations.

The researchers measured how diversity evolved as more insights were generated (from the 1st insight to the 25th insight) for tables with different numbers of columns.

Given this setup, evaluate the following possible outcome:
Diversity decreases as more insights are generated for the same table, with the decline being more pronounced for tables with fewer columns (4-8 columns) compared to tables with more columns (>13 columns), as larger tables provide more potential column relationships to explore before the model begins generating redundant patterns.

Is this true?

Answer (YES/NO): NO